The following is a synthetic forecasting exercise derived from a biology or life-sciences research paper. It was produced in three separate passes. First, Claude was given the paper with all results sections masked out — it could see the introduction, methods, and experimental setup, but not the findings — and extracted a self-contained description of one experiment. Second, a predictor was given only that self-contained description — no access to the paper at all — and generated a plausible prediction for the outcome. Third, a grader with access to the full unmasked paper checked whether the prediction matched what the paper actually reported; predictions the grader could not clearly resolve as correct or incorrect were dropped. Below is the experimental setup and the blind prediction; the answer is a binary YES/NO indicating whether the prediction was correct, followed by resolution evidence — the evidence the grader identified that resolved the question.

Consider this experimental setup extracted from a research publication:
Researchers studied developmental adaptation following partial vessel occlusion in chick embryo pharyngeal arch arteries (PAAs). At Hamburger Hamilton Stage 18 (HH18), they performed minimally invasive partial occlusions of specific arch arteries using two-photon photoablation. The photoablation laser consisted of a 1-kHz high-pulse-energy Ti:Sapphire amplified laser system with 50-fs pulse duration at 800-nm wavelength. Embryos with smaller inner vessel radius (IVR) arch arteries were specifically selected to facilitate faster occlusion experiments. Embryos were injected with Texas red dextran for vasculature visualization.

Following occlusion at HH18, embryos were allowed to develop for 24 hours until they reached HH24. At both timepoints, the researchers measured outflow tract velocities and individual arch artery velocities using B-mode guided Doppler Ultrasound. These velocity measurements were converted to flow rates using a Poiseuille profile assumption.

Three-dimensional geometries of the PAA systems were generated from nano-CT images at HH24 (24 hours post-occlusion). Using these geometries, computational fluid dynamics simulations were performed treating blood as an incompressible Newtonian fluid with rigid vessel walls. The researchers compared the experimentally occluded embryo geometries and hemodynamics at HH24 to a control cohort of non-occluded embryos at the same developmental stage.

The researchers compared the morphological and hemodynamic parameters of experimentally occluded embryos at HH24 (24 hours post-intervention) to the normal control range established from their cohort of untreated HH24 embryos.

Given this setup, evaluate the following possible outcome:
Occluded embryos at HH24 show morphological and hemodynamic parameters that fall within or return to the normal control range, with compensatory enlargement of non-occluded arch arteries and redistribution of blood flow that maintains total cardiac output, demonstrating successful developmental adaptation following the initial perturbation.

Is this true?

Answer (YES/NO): NO